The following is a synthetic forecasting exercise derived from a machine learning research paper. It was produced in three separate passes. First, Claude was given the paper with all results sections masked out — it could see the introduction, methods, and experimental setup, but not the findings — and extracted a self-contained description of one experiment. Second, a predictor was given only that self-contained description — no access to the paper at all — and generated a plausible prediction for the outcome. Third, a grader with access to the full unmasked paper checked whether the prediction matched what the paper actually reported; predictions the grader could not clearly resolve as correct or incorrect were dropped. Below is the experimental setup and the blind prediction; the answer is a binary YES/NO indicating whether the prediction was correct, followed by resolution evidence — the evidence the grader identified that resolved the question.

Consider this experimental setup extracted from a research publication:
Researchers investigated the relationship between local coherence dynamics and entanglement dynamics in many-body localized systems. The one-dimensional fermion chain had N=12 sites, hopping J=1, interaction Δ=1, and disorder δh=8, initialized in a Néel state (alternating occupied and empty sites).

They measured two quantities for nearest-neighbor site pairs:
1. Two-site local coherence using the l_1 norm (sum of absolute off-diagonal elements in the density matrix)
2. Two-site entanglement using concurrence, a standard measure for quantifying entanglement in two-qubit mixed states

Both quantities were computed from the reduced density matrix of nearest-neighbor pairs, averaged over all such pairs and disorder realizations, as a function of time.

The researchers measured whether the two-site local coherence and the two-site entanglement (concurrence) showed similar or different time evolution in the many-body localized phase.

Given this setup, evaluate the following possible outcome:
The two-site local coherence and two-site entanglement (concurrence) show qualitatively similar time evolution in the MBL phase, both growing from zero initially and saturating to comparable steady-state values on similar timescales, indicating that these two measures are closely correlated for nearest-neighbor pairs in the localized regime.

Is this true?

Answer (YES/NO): NO